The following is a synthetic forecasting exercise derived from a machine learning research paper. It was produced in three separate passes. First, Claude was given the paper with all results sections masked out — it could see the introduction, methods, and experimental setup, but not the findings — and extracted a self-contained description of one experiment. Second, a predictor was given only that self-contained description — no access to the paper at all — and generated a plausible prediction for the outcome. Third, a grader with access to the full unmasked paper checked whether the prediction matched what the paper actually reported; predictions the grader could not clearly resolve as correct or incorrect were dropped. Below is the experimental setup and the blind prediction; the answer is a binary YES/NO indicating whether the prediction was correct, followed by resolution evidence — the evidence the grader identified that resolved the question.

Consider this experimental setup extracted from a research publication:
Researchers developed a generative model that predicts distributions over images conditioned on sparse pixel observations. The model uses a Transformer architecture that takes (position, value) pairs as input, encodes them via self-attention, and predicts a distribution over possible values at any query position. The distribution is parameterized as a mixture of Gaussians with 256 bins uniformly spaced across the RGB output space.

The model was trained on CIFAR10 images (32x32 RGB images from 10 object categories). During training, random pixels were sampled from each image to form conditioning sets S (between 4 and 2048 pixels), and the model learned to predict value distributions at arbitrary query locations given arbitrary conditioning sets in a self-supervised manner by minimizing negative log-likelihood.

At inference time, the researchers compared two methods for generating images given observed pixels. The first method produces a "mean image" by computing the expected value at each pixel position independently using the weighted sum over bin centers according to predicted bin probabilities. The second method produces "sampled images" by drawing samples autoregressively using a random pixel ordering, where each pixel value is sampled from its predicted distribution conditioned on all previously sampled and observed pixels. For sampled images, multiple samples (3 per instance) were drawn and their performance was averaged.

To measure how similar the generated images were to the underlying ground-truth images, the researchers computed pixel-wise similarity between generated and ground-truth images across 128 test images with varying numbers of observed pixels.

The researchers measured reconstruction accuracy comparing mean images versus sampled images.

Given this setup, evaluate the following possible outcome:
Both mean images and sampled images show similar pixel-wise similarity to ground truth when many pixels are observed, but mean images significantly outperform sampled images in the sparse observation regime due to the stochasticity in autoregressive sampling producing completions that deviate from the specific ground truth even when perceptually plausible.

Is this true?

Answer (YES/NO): NO